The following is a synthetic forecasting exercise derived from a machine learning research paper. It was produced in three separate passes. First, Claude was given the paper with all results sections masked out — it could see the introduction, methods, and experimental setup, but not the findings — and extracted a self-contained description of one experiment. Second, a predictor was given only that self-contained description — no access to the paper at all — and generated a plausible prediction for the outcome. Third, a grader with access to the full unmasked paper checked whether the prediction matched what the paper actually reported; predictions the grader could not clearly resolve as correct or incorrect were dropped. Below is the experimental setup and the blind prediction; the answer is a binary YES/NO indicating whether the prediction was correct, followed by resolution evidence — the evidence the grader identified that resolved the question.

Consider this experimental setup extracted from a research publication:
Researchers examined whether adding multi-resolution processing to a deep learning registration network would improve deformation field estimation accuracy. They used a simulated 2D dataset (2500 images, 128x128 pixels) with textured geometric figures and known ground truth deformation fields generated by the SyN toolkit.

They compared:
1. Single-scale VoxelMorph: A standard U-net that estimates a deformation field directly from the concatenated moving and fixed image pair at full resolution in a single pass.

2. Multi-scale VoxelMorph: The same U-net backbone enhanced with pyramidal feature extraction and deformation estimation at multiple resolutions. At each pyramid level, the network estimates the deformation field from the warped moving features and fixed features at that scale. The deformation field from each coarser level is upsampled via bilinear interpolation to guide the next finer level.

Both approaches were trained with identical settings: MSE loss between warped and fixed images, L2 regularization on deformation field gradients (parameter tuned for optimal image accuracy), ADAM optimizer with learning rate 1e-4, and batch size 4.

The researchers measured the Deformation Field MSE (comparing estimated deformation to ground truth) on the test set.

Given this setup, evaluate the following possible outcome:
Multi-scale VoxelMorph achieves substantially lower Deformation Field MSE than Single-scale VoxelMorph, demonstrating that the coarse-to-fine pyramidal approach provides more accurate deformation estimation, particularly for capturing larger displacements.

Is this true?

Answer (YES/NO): NO